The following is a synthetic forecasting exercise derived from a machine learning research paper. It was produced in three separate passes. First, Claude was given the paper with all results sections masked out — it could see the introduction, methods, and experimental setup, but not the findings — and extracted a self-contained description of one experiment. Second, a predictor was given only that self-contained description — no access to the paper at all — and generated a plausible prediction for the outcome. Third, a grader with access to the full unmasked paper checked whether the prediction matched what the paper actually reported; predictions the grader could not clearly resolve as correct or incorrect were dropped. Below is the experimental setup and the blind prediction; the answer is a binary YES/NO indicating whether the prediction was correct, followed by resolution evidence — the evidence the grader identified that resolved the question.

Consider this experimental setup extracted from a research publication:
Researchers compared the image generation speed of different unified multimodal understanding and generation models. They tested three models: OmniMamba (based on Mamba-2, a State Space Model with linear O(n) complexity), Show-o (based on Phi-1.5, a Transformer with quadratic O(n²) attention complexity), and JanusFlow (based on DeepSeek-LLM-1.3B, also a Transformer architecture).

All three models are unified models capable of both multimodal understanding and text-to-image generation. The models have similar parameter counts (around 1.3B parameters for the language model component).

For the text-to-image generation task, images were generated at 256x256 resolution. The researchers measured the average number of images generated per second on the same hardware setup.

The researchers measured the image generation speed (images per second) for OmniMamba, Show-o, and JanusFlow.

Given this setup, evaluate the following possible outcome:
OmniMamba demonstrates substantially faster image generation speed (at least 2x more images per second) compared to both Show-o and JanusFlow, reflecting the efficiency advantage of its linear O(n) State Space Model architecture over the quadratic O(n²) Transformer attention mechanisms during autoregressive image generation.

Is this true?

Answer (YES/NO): YES